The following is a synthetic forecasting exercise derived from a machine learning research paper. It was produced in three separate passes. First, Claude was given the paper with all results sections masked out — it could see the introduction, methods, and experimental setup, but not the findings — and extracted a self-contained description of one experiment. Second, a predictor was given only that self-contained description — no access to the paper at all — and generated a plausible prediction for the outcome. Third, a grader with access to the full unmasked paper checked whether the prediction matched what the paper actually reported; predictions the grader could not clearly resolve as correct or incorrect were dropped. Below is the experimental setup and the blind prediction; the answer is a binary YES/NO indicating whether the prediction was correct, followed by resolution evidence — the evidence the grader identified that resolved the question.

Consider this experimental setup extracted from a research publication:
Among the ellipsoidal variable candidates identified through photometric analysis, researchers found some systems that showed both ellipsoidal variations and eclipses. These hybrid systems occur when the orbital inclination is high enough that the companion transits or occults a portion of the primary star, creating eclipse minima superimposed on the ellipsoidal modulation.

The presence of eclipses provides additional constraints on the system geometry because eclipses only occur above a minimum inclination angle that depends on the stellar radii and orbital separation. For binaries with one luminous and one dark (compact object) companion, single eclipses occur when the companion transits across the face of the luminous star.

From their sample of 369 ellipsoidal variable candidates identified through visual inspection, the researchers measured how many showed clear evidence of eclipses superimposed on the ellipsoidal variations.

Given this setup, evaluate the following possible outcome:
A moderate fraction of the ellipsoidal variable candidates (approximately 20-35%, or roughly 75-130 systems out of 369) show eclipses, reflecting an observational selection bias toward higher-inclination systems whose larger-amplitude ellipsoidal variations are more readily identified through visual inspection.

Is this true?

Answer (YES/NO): NO